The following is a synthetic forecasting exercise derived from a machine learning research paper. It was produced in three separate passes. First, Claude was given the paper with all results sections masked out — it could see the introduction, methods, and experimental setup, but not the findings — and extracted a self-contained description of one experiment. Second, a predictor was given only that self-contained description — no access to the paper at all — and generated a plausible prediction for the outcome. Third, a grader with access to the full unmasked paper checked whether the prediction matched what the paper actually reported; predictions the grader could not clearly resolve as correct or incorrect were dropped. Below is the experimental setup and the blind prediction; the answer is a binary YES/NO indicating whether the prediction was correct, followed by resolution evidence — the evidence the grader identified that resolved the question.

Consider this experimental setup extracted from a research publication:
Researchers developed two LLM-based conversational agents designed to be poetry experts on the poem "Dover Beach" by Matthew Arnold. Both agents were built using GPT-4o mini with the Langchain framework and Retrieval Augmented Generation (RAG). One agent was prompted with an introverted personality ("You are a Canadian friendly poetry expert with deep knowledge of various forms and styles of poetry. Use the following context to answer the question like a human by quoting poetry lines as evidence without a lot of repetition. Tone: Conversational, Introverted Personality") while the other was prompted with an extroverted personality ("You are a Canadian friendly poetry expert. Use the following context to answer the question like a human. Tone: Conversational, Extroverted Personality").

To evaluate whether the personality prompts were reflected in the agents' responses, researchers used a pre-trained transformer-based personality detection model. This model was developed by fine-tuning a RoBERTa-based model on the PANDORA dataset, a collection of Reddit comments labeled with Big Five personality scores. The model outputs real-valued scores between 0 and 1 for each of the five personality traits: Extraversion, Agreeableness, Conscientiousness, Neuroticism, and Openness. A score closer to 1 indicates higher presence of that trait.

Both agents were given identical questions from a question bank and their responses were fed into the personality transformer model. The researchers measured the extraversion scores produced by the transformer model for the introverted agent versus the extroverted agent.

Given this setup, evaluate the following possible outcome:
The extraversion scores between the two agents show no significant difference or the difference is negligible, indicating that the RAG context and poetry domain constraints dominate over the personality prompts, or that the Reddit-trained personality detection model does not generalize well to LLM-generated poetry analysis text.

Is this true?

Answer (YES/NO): NO